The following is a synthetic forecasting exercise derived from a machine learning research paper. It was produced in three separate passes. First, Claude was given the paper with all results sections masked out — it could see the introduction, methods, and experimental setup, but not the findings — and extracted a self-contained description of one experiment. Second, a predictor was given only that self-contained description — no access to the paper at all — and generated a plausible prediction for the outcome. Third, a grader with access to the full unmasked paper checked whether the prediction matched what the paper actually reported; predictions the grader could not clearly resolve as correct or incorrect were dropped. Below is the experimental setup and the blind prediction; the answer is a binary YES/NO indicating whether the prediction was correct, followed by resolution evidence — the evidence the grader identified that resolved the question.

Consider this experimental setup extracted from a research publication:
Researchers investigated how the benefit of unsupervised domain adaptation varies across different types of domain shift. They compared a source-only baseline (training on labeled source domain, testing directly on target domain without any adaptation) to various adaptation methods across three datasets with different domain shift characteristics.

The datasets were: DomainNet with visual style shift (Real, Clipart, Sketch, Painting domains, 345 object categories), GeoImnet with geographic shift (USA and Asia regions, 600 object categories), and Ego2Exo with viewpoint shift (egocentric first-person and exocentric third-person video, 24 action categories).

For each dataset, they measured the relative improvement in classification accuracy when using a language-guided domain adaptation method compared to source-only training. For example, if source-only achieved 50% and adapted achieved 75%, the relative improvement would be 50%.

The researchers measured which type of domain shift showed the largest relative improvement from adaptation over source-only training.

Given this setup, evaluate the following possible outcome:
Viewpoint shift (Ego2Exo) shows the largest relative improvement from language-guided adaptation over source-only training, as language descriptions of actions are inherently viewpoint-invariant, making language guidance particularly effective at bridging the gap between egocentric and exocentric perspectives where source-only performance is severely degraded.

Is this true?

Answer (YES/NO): YES